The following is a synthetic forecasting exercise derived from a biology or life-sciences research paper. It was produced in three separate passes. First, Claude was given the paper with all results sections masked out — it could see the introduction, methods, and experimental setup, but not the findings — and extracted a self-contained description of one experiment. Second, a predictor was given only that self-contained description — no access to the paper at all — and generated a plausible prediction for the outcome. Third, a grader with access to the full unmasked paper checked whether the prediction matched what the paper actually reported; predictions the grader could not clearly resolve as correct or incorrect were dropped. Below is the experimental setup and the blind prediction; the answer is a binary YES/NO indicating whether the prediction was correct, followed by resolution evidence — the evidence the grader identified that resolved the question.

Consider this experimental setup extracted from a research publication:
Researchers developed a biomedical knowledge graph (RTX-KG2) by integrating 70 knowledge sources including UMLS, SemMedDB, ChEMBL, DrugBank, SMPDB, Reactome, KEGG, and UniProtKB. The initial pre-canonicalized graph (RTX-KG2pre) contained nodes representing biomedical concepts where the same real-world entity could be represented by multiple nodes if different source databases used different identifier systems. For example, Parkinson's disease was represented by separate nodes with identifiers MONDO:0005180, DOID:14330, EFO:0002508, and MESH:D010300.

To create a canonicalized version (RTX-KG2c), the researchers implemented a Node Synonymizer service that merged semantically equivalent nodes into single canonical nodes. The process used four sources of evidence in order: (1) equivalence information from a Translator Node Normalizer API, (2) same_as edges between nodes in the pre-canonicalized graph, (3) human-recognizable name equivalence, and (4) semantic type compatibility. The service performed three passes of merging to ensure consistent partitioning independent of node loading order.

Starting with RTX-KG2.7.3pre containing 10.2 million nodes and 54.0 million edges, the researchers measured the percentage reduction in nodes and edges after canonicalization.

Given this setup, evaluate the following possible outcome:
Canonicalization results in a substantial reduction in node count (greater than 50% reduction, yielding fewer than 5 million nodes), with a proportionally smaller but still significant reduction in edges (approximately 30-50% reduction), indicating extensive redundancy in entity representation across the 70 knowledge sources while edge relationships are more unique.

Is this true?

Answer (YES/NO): NO